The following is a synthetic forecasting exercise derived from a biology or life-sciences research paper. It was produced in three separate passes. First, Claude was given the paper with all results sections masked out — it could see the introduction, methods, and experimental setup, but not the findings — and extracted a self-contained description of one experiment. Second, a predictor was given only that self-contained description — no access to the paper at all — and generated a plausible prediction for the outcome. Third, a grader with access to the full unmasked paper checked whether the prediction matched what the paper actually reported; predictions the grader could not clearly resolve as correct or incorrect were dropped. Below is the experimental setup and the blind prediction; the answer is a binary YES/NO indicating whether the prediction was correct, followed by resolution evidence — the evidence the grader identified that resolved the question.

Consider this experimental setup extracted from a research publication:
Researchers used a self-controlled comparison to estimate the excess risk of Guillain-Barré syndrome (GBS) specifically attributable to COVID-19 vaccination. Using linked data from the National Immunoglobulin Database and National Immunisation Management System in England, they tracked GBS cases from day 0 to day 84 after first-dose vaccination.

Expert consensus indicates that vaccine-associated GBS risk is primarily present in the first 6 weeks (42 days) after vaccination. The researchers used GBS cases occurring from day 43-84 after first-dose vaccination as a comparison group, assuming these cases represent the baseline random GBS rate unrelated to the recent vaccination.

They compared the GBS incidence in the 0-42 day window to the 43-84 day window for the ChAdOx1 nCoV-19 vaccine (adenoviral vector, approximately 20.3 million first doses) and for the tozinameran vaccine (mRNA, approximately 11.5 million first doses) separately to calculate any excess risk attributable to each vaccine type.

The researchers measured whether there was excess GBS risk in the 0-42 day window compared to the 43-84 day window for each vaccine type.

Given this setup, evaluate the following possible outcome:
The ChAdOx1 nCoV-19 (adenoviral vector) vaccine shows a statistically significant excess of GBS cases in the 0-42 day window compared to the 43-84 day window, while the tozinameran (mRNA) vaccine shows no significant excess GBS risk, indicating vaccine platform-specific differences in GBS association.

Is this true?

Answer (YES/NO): YES